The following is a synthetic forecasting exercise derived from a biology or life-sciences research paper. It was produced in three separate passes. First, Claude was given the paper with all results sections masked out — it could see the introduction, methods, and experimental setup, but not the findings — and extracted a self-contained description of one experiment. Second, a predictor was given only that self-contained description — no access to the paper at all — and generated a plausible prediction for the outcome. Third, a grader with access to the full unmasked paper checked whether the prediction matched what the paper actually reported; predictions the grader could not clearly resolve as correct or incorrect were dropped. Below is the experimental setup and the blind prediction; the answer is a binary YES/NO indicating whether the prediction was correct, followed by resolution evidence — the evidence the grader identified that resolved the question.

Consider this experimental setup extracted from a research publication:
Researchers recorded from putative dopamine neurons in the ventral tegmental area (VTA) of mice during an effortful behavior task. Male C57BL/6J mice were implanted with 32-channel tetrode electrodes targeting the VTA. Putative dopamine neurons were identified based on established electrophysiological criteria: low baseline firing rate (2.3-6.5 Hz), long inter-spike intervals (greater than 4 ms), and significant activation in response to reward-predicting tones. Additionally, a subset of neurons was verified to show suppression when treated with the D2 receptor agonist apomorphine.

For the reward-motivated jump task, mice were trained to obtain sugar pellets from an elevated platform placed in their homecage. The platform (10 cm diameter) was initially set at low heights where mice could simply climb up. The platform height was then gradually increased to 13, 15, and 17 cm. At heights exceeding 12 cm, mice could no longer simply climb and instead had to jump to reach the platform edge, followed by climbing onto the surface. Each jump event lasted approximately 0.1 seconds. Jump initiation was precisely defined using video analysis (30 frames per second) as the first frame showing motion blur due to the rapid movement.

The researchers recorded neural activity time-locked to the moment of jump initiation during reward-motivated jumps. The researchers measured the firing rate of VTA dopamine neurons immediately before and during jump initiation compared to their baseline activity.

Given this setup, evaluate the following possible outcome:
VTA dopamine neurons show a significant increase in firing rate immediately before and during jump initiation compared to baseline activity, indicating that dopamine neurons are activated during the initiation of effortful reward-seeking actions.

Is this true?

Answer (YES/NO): YES